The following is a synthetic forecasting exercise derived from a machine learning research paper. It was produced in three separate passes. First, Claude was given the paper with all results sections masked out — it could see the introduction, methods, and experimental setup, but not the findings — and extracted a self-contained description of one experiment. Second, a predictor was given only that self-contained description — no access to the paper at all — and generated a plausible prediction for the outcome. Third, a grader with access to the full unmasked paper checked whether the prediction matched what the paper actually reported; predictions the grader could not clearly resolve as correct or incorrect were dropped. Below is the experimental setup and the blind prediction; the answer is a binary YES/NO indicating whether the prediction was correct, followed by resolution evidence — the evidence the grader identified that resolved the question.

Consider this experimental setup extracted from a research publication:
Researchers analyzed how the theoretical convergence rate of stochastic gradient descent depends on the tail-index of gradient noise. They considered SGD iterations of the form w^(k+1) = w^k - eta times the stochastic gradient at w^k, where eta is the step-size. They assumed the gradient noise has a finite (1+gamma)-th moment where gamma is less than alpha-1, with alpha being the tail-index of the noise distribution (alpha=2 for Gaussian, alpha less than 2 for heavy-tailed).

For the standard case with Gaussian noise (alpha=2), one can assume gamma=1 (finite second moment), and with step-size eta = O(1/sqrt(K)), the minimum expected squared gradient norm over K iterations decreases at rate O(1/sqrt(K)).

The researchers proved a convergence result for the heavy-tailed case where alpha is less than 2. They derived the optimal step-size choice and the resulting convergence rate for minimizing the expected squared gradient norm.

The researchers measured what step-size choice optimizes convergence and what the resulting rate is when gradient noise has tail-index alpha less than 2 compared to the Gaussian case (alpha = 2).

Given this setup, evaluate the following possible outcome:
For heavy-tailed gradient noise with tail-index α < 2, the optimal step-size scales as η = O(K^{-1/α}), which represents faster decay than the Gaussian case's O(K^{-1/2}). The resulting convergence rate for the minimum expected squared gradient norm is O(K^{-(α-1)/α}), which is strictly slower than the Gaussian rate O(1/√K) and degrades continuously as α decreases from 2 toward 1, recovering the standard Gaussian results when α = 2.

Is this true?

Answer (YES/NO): NO